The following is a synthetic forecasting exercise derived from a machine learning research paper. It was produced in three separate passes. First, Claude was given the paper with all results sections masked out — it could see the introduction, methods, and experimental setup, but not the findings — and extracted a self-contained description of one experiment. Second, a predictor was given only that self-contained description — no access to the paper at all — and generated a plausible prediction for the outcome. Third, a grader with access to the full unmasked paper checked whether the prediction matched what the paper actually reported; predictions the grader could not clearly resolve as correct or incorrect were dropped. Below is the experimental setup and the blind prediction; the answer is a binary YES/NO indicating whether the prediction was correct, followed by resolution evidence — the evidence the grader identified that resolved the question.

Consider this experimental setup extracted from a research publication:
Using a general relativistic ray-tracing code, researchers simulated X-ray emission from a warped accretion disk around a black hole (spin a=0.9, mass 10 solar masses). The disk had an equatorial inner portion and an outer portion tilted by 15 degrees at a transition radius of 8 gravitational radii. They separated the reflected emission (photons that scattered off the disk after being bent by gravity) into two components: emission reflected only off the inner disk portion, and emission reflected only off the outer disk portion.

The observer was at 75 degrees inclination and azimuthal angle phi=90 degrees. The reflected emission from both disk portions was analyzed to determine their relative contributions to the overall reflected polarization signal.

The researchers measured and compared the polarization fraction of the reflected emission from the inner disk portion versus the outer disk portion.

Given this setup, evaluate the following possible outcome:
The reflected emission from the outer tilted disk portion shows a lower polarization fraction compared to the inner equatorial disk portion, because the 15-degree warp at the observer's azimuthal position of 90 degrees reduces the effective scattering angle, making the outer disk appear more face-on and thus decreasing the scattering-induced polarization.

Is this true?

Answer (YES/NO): NO